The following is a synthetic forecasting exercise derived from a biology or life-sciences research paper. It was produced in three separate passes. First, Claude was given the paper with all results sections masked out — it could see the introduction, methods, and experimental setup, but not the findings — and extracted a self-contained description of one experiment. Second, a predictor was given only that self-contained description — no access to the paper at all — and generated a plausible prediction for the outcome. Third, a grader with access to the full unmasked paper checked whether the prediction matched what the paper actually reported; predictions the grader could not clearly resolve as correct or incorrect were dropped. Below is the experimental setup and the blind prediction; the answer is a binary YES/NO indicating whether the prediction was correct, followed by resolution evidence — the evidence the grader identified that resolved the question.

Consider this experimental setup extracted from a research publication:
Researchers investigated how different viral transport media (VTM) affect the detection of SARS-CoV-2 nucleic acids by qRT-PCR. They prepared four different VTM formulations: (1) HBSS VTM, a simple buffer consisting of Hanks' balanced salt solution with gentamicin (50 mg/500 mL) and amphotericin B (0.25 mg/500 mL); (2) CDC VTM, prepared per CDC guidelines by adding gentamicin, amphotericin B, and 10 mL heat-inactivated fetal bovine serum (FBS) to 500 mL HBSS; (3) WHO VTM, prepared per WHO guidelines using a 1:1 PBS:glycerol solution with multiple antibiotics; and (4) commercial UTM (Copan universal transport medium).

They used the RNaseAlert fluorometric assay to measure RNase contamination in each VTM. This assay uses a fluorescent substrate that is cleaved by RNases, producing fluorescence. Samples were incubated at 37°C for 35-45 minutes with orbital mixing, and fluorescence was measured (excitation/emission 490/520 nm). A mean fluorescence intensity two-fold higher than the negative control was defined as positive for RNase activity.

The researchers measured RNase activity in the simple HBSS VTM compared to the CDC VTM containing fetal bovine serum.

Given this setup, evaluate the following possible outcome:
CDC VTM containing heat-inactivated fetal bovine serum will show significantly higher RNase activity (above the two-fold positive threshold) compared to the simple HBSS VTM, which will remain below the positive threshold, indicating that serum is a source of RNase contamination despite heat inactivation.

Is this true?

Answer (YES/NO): YES